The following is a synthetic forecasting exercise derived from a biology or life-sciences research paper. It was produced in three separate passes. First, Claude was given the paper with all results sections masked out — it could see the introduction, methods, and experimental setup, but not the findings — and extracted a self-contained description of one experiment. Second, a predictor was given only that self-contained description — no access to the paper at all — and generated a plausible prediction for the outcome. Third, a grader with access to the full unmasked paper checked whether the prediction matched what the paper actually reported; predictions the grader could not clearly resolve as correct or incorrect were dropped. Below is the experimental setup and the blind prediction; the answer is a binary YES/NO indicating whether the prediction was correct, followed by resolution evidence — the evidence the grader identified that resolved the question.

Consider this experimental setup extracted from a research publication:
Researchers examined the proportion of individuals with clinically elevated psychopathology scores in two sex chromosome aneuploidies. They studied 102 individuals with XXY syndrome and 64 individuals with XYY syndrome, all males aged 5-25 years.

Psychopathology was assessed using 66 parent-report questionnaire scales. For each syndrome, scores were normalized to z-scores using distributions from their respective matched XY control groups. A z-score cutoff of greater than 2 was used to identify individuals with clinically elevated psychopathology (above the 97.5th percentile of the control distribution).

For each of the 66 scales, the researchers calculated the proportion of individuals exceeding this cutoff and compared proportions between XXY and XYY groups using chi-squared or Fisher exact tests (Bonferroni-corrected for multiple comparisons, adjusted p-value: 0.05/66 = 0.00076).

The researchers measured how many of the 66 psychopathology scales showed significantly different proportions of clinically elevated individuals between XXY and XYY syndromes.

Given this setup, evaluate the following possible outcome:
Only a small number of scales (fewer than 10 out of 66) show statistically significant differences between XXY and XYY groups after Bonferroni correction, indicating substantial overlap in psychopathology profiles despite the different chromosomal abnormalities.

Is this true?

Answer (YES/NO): NO